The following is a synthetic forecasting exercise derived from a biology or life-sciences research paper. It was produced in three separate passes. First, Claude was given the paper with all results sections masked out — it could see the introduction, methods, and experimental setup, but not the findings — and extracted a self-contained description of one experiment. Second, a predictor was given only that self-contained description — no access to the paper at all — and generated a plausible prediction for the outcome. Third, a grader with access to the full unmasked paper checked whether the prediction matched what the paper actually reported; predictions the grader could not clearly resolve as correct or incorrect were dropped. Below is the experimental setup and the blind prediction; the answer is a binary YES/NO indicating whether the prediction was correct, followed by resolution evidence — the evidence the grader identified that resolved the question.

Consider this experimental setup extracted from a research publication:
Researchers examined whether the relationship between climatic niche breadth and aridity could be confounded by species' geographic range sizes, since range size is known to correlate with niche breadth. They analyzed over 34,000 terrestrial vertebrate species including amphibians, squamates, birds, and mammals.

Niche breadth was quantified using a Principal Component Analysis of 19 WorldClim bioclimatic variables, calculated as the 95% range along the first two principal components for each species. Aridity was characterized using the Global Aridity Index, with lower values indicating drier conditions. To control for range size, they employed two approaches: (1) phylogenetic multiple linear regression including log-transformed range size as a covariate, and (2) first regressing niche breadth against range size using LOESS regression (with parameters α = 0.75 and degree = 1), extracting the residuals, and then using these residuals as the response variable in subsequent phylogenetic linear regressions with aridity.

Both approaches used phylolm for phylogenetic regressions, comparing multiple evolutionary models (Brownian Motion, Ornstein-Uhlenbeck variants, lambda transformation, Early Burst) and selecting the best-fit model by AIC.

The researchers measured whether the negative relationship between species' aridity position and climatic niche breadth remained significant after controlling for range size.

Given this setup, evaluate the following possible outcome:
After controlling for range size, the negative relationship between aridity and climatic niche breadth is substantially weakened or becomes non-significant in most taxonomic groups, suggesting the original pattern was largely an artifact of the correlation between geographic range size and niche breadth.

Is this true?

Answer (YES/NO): NO